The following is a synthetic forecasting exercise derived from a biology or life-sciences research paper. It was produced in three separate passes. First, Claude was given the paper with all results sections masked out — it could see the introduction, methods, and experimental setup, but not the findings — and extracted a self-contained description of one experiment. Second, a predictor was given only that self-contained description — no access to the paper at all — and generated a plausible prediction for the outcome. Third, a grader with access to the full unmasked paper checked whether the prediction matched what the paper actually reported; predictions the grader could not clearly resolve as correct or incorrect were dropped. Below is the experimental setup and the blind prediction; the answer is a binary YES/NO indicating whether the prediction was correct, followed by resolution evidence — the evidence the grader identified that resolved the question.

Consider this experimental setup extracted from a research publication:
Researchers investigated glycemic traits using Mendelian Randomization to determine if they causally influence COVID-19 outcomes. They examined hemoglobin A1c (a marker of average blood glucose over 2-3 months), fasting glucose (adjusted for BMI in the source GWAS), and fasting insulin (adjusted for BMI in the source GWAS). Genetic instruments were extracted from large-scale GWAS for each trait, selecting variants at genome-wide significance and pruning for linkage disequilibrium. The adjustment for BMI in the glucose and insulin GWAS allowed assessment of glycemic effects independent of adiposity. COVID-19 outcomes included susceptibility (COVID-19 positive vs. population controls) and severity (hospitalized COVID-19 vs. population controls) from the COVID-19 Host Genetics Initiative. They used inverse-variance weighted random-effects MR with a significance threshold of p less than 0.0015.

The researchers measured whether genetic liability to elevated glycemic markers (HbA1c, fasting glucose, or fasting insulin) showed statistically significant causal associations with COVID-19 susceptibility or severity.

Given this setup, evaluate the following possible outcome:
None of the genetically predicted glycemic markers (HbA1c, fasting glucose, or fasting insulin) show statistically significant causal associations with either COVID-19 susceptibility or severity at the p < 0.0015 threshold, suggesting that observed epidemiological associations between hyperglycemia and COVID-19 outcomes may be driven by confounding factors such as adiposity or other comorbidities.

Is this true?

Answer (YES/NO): YES